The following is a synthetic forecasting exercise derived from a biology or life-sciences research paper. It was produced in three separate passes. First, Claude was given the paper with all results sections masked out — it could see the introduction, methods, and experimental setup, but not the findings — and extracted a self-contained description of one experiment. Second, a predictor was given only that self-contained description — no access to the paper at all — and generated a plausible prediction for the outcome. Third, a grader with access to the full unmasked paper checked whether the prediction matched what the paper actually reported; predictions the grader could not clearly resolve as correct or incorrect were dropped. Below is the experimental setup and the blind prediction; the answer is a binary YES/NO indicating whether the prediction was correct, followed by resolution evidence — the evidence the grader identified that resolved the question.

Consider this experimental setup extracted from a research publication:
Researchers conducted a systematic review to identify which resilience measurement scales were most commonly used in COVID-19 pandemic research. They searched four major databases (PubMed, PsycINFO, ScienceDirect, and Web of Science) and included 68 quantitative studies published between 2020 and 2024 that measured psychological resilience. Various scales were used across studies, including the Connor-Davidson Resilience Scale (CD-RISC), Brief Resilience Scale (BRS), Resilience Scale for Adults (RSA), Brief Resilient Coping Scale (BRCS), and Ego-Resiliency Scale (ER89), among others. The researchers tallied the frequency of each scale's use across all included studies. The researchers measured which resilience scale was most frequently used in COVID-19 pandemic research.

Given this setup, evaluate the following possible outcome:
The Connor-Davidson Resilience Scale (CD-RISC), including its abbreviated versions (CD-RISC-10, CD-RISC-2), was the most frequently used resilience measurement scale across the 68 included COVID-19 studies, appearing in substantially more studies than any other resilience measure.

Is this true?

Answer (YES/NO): YES